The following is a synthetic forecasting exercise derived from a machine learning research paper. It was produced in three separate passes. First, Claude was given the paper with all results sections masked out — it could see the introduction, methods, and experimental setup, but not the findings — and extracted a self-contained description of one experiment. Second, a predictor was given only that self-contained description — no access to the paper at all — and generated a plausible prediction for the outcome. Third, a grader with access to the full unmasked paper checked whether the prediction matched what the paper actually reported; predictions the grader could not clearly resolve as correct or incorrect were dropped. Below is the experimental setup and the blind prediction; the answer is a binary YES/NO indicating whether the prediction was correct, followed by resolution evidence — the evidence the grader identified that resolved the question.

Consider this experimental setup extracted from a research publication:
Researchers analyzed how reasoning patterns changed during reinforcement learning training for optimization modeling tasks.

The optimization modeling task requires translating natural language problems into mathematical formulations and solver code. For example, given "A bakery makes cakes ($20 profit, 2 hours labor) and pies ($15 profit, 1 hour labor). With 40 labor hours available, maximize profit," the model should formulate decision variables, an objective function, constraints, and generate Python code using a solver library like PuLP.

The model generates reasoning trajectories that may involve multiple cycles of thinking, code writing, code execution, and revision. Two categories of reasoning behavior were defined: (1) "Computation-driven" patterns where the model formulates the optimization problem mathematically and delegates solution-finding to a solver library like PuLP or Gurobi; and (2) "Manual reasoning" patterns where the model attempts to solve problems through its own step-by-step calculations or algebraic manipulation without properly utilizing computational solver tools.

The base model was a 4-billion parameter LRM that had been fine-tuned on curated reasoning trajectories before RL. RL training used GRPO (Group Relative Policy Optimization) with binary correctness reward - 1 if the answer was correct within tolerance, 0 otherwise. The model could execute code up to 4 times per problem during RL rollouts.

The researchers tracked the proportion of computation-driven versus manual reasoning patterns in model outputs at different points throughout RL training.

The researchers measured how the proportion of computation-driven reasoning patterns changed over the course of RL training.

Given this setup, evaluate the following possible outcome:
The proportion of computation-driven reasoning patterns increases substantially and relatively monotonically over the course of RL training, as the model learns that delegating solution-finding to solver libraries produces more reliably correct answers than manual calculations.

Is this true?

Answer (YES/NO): YES